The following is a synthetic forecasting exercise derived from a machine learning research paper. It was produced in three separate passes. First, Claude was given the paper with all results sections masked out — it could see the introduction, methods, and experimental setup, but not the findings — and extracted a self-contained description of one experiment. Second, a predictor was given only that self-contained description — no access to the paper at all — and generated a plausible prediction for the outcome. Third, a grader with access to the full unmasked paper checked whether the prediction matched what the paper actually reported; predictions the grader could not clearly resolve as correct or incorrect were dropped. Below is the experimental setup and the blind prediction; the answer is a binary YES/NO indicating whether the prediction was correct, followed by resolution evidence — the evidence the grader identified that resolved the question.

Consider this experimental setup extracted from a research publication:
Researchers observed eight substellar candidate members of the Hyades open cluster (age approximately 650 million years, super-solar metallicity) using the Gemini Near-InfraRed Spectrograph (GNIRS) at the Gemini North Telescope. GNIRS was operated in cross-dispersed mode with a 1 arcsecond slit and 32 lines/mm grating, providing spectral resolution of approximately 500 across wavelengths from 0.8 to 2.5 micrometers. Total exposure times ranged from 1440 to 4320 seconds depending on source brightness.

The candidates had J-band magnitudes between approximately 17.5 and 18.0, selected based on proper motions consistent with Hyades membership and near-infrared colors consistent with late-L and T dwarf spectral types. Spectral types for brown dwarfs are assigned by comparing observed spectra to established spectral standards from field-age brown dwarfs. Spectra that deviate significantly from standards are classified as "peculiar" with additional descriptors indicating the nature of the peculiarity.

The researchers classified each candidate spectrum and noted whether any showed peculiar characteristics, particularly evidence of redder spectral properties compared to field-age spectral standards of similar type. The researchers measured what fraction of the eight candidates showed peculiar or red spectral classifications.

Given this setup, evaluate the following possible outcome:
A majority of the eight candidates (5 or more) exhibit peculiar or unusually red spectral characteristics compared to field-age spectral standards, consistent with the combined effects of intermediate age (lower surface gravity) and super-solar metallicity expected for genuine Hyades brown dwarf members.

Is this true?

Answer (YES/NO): NO